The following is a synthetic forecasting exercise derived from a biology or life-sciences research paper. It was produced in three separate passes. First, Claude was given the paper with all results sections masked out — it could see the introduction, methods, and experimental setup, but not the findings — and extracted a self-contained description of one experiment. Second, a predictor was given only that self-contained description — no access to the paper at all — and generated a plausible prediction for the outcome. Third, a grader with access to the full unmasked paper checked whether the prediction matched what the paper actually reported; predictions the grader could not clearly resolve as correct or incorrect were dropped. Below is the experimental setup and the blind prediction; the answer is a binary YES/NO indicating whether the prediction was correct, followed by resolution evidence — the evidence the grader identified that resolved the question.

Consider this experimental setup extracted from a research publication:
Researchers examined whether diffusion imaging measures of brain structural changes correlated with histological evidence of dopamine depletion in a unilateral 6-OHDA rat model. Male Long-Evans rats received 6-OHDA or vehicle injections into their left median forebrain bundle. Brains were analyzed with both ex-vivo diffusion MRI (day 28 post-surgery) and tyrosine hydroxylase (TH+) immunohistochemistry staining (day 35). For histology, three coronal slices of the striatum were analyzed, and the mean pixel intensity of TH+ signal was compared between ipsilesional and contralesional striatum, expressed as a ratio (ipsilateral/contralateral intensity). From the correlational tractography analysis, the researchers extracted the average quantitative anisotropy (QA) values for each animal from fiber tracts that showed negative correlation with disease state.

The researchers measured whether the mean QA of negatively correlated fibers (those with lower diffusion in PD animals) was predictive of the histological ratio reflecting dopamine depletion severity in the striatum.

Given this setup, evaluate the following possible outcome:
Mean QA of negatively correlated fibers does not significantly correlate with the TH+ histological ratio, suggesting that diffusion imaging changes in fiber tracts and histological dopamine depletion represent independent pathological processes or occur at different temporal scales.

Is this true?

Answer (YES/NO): NO